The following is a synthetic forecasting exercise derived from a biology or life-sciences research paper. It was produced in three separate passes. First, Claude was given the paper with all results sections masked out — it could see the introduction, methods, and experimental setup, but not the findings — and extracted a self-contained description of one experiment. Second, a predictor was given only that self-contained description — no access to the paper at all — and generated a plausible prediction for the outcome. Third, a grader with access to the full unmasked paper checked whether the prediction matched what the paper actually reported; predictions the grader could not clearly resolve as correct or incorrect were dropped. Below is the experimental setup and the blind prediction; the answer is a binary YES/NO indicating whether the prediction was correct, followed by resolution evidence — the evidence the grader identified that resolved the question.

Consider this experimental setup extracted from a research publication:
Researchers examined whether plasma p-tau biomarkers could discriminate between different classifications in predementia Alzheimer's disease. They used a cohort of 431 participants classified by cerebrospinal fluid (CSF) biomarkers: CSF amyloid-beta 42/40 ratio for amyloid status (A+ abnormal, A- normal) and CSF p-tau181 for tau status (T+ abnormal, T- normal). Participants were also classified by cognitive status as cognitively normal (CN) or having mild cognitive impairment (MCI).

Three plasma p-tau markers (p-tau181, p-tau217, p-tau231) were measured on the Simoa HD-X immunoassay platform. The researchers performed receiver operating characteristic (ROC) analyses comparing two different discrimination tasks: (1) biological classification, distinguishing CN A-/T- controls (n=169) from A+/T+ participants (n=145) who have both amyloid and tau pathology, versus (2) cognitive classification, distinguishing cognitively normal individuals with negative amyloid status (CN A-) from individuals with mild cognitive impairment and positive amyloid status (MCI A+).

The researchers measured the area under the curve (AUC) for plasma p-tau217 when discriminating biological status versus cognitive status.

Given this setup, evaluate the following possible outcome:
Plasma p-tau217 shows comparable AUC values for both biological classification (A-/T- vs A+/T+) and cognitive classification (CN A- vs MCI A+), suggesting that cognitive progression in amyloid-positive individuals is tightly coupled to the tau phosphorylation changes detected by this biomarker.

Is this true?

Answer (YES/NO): YES